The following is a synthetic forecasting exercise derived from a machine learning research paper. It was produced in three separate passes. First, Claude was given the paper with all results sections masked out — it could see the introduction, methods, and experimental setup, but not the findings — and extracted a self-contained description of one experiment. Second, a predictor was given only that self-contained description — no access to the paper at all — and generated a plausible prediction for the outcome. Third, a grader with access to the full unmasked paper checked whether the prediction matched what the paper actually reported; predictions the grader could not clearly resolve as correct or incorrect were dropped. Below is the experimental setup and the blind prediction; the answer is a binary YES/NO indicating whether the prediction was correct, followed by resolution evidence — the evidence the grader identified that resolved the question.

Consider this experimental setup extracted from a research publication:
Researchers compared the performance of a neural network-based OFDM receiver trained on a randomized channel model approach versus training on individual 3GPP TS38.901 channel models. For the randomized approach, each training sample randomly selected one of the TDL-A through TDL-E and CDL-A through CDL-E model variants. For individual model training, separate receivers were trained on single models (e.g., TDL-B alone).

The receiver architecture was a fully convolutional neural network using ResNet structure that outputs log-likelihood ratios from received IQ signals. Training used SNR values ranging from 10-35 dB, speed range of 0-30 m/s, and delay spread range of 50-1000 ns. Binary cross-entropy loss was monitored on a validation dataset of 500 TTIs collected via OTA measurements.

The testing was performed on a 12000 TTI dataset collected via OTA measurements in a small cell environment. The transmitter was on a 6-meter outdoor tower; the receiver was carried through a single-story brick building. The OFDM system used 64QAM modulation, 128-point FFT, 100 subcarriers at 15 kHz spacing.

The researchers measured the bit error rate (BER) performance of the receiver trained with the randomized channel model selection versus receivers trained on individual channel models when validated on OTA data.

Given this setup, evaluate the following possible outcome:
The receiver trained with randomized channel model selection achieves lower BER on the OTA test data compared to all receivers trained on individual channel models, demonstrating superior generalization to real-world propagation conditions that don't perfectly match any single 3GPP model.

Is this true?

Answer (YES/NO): NO